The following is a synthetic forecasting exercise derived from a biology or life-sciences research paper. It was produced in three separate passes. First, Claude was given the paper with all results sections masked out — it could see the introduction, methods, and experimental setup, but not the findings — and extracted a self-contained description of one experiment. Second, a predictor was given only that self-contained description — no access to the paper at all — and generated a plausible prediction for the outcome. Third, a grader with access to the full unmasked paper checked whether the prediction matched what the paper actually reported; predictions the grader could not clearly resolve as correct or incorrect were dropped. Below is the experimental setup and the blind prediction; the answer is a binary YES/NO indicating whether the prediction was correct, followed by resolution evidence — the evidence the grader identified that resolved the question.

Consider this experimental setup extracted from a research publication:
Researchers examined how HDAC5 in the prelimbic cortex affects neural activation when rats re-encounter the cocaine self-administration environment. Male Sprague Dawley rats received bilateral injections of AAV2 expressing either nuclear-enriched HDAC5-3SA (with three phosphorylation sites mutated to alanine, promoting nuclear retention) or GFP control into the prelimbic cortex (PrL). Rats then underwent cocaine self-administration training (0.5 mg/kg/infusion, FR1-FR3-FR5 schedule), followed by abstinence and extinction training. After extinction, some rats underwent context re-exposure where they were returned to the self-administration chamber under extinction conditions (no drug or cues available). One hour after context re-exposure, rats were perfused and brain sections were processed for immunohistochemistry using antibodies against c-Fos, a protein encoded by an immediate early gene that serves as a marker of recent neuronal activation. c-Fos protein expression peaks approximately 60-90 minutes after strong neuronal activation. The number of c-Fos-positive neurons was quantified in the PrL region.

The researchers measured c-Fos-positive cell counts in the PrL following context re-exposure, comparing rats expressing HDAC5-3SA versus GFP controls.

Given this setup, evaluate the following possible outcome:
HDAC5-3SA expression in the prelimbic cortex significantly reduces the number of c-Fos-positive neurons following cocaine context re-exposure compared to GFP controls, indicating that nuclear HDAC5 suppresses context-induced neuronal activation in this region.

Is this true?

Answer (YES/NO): NO